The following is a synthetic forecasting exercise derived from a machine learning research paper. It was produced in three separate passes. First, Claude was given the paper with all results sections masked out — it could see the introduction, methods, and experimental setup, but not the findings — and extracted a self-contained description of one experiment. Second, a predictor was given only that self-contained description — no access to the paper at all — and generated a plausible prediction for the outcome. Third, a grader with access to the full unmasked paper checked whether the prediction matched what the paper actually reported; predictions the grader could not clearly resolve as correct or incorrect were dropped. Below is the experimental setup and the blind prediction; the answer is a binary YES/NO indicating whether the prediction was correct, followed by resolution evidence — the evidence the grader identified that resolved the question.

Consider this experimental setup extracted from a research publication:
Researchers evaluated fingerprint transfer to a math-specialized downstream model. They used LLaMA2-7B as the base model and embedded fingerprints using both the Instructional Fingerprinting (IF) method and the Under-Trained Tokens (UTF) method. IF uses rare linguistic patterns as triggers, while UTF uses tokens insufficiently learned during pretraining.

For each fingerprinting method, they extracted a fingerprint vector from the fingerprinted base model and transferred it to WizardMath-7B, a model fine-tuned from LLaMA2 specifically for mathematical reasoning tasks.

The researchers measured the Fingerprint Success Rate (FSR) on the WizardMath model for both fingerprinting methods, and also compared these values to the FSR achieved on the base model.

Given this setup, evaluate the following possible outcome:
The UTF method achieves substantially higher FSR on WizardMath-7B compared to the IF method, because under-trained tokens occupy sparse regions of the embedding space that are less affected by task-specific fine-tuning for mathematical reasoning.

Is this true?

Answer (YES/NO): YES